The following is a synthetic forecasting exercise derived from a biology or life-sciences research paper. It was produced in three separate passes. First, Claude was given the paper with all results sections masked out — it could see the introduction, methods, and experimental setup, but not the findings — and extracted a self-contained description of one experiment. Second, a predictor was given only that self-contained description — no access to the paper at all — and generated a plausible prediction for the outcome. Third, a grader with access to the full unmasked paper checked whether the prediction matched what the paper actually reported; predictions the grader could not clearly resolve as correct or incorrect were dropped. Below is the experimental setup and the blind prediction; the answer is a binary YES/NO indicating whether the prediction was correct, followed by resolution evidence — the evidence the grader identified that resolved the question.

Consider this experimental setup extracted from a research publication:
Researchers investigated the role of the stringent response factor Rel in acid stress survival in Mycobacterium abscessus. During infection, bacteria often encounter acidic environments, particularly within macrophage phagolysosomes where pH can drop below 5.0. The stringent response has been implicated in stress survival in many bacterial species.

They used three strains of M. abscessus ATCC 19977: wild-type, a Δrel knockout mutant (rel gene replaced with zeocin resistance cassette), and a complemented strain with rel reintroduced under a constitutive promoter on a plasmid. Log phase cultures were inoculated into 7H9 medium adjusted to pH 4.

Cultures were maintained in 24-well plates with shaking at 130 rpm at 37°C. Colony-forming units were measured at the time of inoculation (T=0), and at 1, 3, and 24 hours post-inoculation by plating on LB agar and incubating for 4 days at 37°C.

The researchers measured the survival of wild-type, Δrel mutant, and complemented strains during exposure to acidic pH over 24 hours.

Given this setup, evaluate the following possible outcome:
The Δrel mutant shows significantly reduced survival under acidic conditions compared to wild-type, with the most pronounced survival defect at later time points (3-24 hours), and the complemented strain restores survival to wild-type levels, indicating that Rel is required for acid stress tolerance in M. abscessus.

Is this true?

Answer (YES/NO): NO